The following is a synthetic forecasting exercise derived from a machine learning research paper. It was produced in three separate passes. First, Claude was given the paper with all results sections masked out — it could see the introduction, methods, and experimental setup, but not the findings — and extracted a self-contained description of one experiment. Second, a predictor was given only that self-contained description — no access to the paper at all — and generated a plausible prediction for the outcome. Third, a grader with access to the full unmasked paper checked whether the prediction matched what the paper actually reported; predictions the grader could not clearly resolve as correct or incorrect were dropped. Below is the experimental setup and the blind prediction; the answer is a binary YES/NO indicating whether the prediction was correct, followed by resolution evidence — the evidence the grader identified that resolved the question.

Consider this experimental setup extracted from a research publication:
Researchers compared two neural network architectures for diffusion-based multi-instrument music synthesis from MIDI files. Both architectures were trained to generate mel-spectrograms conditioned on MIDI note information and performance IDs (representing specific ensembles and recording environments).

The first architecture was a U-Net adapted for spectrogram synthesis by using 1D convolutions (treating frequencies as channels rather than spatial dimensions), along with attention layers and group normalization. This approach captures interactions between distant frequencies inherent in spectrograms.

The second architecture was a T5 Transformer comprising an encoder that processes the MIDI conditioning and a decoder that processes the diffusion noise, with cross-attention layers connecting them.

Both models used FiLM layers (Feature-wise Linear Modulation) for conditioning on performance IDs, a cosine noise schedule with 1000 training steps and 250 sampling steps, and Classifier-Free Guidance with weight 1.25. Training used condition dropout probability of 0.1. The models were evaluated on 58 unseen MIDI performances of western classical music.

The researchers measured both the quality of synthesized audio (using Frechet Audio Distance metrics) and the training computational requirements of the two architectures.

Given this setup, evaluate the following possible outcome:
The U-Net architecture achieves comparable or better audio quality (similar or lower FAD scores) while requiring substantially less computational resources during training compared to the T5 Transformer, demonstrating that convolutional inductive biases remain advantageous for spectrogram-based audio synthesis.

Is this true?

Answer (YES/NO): NO